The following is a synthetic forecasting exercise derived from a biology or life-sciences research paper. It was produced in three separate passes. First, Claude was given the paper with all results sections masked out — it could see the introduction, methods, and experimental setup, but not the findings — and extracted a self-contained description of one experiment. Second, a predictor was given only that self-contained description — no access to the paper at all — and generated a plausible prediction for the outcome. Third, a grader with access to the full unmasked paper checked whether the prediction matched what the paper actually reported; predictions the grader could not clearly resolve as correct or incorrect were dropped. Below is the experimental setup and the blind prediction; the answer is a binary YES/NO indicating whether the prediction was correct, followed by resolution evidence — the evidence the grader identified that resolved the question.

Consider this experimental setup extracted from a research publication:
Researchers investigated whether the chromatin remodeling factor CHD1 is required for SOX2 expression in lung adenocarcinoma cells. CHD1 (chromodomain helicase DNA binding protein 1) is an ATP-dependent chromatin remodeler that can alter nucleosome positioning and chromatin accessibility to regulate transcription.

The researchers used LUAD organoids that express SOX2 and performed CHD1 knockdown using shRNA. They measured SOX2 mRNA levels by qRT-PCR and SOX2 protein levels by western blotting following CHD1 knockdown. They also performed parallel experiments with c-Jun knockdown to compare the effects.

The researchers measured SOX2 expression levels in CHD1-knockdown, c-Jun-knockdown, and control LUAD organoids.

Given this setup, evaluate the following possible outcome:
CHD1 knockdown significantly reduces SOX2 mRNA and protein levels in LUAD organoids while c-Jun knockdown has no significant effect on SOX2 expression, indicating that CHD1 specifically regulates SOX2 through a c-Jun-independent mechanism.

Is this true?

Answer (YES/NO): NO